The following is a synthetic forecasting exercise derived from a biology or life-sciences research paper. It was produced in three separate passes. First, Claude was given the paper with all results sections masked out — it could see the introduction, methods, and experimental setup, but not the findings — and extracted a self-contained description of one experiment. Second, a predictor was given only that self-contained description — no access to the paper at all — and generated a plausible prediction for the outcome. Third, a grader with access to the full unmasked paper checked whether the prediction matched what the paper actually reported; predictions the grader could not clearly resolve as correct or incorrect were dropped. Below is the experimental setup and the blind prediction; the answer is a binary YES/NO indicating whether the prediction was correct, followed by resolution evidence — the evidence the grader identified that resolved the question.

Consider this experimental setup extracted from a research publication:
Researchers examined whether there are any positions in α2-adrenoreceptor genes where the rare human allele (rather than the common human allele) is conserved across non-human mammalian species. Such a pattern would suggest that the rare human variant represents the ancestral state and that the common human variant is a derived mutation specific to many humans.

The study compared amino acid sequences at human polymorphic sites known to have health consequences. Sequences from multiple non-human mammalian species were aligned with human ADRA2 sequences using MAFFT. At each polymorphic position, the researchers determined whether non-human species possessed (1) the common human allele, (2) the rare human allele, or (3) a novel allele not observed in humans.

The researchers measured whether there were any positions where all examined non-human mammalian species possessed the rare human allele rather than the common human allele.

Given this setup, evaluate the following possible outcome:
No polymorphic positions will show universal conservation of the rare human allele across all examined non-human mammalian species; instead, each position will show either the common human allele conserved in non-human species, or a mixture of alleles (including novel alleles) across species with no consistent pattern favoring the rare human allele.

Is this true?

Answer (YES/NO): NO